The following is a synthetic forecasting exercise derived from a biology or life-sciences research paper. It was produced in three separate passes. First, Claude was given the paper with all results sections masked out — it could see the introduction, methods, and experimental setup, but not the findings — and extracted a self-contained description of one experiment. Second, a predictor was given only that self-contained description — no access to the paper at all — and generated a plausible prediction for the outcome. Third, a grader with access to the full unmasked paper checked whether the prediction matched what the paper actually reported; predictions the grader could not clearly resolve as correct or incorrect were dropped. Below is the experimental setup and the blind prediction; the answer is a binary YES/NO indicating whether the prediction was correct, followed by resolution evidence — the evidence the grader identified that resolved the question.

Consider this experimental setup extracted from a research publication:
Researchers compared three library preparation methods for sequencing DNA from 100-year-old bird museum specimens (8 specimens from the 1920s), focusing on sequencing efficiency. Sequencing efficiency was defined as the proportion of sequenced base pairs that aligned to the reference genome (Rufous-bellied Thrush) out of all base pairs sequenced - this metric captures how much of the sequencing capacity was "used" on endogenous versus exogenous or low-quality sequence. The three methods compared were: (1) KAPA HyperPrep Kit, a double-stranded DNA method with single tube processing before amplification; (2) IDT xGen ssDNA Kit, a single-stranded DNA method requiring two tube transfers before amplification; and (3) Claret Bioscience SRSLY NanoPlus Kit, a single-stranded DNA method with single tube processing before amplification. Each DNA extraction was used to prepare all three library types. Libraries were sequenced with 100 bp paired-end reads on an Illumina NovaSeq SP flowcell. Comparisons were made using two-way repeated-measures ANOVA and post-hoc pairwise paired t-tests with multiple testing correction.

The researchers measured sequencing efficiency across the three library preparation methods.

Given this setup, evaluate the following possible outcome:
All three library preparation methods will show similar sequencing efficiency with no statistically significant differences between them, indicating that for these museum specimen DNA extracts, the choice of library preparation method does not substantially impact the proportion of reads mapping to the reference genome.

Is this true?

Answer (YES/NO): NO